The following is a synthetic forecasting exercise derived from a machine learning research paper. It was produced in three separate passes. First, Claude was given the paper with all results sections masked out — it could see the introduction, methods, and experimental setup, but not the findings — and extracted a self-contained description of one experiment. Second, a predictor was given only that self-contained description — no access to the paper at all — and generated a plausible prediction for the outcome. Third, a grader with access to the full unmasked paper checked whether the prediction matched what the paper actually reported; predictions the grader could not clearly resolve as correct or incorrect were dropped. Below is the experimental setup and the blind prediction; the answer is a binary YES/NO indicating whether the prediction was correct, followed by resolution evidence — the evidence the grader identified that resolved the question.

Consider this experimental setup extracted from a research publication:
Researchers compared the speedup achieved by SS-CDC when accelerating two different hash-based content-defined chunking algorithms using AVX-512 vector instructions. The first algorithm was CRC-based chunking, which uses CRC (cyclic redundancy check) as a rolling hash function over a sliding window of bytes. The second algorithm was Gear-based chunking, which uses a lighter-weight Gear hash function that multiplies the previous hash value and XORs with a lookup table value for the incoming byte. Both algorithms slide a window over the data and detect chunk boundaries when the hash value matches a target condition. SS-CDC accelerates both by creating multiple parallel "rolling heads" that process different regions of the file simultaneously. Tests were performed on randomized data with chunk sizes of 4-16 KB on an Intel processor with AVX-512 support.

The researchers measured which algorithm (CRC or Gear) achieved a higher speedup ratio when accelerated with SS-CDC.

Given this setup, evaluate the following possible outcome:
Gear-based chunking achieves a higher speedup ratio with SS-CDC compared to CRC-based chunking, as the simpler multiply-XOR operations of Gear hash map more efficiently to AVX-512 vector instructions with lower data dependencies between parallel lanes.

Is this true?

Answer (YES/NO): YES